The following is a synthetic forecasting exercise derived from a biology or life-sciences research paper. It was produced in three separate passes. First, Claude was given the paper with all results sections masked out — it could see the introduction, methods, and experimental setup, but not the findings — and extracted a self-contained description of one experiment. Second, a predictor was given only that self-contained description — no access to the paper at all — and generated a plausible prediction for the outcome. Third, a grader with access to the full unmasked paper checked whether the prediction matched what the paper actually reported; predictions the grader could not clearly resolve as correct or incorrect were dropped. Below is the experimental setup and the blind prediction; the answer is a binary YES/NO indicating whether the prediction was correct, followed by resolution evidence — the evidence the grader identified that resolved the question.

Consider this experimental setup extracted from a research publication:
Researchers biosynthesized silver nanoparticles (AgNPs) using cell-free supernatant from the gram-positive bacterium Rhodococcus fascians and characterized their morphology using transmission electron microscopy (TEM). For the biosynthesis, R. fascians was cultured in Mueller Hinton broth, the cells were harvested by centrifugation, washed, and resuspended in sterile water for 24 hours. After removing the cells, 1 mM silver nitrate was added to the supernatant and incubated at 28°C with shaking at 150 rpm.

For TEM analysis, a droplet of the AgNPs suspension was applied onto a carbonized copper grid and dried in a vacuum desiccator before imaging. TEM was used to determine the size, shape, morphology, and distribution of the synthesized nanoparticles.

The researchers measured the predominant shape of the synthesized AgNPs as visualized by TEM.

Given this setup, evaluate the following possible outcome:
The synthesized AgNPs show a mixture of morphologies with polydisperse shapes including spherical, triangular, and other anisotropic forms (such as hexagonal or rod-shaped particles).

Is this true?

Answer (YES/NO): NO